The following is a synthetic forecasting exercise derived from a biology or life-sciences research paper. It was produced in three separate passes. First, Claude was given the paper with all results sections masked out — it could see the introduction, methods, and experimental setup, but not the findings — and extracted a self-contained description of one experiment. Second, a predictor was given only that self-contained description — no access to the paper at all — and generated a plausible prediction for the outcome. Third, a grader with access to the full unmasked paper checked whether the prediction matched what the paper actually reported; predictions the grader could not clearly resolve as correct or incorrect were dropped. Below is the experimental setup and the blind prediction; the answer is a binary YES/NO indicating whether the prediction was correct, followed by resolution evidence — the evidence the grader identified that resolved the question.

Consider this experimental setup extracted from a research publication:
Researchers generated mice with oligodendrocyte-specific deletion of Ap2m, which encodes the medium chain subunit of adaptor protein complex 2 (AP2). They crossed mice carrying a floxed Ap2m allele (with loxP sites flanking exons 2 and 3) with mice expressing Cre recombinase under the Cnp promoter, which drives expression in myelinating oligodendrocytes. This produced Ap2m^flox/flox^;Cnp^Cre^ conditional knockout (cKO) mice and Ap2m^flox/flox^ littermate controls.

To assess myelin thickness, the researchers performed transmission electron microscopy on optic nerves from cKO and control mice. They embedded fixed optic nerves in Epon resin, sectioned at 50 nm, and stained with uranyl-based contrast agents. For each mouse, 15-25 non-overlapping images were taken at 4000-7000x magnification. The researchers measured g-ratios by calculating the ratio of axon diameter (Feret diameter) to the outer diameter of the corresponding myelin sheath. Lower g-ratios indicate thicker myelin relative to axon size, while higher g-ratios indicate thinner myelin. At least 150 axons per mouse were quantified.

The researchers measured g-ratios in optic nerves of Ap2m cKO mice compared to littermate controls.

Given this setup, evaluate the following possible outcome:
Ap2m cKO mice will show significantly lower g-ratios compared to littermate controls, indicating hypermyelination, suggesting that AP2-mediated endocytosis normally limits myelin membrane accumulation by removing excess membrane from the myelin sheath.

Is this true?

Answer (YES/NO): NO